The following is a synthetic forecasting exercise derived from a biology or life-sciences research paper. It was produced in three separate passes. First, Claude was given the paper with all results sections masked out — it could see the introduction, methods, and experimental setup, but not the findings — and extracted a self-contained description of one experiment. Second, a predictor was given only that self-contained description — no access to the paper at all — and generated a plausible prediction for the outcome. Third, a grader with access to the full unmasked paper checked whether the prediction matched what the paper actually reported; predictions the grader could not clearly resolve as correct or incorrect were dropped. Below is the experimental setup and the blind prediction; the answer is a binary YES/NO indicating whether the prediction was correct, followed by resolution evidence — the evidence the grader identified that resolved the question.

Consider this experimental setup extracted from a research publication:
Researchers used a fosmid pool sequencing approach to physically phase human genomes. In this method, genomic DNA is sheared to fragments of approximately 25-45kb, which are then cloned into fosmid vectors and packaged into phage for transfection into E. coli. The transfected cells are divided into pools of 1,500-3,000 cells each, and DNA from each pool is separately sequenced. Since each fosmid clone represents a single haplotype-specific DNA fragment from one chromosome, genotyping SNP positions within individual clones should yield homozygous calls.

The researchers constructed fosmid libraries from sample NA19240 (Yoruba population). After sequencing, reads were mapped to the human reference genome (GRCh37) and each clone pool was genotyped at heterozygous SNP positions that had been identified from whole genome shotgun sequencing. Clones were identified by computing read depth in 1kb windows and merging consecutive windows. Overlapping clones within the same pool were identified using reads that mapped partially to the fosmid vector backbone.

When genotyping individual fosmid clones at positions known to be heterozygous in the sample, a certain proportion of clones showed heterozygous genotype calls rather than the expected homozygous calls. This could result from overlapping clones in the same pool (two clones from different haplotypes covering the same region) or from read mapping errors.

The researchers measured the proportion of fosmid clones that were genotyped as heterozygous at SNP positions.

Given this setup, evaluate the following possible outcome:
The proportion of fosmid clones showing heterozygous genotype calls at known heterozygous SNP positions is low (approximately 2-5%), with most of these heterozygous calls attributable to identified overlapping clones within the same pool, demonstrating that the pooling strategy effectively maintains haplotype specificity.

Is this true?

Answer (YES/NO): NO